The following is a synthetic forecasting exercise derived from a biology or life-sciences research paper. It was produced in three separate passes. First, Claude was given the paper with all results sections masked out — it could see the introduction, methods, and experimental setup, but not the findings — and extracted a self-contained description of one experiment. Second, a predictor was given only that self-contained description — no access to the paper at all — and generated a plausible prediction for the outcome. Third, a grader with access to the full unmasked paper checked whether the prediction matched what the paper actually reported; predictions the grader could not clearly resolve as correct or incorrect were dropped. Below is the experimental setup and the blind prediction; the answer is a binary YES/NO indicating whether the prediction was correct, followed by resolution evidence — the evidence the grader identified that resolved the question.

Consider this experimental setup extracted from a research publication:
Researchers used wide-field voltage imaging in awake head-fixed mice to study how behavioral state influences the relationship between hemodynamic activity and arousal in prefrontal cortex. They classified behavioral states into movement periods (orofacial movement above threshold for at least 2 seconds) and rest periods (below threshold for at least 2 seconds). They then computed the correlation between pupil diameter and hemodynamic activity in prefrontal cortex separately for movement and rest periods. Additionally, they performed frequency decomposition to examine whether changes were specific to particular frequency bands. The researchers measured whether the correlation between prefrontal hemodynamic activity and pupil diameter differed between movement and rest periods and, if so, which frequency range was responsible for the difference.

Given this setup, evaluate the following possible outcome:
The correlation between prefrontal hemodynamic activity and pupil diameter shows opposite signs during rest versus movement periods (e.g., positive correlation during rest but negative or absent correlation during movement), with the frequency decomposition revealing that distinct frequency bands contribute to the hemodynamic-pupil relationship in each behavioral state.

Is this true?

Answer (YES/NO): NO